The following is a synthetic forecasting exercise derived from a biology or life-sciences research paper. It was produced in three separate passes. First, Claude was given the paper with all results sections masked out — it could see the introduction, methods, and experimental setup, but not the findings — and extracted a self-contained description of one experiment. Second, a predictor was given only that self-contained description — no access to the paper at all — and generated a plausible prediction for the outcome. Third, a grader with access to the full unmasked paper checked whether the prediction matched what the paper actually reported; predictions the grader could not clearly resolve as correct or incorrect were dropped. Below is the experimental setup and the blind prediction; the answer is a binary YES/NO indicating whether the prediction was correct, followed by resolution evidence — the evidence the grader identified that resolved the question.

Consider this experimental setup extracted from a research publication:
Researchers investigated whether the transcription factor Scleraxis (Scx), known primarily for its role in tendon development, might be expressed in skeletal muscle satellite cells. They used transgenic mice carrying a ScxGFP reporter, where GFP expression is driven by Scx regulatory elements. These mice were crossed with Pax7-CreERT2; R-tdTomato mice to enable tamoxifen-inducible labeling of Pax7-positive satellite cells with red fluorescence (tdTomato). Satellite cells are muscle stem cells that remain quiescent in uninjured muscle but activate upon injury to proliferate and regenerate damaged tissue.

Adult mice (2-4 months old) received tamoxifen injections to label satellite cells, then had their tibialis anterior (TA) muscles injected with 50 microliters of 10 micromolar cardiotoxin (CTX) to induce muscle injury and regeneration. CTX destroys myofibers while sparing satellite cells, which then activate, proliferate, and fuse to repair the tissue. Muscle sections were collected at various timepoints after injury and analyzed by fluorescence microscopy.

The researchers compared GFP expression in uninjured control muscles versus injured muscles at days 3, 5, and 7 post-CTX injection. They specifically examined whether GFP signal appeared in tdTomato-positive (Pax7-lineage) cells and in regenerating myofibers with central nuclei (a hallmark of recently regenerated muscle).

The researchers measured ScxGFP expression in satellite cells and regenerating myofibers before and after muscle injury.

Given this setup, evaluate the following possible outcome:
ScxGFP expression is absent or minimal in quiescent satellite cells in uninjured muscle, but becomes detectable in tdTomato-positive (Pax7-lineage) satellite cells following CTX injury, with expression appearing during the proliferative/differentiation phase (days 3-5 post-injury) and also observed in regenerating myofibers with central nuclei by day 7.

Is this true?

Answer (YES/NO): YES